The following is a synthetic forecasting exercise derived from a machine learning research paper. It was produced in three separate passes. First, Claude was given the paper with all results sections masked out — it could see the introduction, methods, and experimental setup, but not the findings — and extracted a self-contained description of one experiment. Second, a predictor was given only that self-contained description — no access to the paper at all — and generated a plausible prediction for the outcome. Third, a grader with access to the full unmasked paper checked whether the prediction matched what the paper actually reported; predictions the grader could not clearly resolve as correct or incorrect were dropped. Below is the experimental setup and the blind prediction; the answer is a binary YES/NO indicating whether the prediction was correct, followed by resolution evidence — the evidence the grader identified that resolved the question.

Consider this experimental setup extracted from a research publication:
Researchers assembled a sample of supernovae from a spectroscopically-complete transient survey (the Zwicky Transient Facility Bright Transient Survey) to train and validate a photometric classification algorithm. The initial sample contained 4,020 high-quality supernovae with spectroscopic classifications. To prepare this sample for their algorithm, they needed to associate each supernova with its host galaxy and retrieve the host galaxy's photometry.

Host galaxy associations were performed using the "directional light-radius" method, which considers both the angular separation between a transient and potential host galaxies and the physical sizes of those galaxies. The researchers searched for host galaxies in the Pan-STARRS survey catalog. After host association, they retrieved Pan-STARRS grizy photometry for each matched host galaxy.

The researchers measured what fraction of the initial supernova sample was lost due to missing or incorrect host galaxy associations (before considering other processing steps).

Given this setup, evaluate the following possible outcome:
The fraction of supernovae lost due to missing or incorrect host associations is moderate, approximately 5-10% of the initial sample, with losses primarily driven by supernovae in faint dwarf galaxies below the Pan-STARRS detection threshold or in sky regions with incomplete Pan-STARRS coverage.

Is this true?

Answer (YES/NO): NO